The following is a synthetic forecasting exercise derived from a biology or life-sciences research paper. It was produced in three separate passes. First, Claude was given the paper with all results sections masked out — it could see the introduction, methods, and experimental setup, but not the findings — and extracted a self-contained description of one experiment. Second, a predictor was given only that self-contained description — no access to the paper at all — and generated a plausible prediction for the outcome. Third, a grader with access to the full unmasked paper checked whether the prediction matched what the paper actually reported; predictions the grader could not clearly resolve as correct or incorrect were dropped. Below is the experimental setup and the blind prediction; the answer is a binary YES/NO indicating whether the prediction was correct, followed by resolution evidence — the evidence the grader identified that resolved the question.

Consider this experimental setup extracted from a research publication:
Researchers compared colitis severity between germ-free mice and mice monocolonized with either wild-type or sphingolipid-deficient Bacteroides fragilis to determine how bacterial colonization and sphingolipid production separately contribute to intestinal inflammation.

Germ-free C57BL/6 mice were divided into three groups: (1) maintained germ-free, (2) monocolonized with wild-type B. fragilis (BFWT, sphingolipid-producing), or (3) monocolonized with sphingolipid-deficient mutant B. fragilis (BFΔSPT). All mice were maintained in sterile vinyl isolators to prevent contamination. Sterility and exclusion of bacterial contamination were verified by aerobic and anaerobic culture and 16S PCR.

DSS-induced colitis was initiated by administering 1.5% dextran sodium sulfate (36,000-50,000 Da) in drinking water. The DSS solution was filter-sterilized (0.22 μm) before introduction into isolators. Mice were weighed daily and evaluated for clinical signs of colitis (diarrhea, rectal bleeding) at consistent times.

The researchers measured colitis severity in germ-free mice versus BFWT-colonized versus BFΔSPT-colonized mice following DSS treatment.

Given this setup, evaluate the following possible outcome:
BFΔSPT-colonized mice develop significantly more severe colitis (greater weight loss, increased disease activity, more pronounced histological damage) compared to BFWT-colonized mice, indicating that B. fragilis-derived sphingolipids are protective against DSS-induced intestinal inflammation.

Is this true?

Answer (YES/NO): NO